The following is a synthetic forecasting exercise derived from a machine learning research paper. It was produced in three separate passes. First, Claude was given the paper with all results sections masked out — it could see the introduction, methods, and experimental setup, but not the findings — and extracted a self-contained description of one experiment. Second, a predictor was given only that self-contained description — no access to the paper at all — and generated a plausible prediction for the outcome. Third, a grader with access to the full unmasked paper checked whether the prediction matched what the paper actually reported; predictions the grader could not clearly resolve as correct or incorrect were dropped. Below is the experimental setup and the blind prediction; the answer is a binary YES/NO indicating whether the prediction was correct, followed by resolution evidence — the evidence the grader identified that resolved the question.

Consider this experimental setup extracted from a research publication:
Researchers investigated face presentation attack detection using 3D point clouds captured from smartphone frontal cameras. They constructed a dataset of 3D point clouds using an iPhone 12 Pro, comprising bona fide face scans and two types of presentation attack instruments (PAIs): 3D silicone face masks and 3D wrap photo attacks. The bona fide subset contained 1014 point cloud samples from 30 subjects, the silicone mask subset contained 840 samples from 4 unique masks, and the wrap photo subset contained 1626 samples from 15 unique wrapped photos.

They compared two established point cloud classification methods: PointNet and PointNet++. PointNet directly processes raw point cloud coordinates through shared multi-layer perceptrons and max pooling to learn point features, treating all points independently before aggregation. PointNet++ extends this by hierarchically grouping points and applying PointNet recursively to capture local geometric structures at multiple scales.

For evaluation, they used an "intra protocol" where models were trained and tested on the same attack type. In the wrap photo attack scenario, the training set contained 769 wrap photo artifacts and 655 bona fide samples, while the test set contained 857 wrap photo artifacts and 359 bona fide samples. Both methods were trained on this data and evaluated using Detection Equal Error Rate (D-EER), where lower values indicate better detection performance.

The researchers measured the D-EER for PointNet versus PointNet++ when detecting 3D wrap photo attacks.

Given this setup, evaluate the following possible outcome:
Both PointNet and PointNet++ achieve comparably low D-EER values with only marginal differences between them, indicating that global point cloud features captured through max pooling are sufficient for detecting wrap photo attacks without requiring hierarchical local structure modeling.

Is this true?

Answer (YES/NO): NO